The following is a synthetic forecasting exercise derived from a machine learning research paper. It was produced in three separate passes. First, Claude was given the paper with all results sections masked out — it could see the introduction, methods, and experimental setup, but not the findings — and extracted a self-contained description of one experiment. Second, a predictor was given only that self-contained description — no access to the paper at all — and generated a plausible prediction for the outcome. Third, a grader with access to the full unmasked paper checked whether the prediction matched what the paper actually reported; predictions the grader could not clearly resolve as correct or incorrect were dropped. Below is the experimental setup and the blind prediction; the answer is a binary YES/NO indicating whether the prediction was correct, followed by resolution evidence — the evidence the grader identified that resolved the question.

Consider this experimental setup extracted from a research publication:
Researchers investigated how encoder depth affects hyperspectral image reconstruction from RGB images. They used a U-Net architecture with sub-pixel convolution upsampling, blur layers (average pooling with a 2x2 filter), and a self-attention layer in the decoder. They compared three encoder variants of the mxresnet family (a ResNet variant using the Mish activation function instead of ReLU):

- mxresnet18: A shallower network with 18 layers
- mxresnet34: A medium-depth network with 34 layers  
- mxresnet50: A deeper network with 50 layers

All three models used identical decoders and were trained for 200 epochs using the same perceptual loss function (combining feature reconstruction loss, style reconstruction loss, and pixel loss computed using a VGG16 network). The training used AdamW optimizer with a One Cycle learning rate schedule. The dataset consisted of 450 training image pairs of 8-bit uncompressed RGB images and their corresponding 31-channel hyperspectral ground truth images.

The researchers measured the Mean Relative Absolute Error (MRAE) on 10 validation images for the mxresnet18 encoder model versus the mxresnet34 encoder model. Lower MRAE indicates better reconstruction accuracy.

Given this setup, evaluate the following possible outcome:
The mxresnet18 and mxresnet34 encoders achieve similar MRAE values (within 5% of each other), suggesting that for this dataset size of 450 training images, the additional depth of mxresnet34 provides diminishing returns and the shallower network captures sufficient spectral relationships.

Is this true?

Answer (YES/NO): NO